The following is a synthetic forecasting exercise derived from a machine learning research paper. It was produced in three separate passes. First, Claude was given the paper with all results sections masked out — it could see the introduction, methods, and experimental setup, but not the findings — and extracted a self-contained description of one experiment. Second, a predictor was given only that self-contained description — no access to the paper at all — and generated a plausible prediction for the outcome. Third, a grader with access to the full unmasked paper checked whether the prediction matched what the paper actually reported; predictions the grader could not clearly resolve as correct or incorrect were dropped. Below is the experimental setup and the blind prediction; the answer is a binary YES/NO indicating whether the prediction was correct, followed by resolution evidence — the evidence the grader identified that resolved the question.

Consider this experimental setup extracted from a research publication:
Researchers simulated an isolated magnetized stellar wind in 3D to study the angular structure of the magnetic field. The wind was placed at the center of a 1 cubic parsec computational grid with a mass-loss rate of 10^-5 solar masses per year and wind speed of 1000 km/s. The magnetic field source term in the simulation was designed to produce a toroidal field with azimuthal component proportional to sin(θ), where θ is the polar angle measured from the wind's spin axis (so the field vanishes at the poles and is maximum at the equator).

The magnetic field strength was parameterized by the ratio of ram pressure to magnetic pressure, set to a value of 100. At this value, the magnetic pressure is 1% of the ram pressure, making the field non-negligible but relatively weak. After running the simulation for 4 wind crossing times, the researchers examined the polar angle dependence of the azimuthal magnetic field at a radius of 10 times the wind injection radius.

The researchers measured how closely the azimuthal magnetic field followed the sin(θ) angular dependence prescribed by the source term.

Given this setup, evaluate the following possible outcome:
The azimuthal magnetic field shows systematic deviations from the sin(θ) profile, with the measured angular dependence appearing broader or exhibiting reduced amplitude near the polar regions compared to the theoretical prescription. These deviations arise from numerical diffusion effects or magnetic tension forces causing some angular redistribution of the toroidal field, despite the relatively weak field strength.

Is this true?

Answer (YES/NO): NO